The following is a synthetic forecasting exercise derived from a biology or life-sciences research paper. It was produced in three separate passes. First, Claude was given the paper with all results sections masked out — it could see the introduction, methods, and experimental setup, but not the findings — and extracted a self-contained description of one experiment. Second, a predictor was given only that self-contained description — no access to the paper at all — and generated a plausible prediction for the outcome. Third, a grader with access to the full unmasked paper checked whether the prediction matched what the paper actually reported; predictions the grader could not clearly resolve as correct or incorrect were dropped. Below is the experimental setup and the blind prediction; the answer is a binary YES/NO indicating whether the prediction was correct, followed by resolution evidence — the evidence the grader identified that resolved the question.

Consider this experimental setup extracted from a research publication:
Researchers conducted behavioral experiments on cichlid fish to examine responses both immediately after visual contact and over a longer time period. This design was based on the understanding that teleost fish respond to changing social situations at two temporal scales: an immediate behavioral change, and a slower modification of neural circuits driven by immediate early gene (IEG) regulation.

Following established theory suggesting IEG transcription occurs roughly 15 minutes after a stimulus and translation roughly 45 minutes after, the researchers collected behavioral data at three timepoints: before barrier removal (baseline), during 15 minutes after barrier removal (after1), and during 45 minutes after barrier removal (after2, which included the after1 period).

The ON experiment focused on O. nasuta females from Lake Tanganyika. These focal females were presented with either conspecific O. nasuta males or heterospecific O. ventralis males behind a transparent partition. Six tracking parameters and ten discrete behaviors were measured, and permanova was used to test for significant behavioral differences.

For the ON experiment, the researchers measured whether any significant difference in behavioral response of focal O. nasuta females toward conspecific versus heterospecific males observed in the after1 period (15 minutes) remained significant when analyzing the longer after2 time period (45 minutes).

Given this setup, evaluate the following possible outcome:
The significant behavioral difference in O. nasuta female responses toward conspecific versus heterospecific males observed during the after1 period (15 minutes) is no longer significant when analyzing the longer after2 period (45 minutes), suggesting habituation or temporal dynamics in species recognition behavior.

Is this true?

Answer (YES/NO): NO